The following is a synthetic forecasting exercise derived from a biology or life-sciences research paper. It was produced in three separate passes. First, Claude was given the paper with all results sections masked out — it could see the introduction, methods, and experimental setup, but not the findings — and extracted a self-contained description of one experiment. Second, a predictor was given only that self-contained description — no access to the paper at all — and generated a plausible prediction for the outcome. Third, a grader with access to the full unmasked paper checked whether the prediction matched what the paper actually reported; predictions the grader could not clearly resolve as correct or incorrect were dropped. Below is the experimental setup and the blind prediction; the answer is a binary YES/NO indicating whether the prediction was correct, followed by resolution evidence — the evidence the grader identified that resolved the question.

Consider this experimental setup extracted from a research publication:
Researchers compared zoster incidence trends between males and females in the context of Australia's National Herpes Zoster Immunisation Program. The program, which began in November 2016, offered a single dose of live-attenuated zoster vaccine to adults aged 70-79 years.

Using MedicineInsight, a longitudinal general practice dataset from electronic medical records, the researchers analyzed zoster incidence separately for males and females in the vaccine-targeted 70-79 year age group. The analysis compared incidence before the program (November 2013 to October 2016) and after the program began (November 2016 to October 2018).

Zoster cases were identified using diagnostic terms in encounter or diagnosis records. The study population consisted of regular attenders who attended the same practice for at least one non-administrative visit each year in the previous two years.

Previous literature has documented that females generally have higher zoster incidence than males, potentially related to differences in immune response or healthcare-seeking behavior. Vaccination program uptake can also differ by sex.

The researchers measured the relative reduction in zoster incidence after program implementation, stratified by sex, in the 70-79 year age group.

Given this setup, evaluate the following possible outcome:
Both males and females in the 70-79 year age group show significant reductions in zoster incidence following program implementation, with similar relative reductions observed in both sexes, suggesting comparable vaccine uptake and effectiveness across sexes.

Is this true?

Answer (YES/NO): NO